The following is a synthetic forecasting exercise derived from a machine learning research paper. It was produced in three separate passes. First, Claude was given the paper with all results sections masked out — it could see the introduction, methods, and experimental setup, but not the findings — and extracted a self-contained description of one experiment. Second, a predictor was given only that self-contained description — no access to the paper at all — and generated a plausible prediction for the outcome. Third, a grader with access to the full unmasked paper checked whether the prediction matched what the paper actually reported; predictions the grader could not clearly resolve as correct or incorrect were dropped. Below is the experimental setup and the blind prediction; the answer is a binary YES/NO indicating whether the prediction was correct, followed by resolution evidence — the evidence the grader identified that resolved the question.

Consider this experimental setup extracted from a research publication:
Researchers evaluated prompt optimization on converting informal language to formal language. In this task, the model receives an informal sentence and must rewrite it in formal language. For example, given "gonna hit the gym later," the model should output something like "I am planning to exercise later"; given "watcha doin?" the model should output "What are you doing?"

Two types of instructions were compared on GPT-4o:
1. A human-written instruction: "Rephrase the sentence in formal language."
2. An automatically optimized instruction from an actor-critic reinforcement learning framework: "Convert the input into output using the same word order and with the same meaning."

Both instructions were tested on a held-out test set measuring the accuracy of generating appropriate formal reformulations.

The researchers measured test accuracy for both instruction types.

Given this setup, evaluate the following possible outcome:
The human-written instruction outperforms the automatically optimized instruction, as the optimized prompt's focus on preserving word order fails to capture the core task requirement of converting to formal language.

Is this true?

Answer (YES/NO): YES